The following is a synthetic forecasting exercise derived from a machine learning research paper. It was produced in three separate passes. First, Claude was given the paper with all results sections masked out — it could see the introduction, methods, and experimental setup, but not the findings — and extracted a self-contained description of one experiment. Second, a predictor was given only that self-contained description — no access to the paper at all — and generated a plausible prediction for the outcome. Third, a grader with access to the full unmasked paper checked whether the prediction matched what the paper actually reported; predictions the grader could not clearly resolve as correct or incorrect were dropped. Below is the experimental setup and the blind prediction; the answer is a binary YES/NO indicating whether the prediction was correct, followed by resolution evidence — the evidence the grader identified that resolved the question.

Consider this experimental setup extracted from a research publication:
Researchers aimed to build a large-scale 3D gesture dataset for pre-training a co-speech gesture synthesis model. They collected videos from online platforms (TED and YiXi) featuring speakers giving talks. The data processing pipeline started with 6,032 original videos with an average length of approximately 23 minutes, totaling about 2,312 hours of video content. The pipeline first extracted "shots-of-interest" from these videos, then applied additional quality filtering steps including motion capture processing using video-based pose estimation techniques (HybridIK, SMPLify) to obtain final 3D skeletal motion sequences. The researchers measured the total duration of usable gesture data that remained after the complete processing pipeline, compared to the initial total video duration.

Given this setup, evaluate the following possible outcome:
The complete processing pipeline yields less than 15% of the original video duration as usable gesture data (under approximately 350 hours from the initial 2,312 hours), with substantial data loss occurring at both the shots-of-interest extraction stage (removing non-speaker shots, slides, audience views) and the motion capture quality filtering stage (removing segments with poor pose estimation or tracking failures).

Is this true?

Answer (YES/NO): NO